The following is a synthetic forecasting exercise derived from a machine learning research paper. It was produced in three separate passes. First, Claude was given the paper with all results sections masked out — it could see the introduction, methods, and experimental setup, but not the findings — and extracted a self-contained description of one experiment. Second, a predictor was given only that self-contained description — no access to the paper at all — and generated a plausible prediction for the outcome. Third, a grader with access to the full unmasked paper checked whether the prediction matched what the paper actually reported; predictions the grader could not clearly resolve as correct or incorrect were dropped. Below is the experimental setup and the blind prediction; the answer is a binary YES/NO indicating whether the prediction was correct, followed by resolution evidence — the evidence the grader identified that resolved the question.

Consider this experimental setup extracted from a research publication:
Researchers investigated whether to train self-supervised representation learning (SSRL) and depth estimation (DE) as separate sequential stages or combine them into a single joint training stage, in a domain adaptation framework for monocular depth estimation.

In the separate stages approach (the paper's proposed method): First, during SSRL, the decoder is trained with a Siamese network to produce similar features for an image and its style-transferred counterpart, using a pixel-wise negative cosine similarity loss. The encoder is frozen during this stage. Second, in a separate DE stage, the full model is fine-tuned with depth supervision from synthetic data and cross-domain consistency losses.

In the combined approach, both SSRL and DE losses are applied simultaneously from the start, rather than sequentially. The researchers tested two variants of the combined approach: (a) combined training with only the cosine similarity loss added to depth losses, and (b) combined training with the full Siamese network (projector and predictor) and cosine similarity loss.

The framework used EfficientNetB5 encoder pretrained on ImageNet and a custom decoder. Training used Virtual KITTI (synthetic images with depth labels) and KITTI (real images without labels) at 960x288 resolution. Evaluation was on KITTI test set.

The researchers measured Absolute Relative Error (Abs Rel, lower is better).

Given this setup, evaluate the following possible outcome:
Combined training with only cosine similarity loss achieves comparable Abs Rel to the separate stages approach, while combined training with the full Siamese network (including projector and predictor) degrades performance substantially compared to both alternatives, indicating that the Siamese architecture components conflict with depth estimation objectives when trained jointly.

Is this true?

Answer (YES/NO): NO